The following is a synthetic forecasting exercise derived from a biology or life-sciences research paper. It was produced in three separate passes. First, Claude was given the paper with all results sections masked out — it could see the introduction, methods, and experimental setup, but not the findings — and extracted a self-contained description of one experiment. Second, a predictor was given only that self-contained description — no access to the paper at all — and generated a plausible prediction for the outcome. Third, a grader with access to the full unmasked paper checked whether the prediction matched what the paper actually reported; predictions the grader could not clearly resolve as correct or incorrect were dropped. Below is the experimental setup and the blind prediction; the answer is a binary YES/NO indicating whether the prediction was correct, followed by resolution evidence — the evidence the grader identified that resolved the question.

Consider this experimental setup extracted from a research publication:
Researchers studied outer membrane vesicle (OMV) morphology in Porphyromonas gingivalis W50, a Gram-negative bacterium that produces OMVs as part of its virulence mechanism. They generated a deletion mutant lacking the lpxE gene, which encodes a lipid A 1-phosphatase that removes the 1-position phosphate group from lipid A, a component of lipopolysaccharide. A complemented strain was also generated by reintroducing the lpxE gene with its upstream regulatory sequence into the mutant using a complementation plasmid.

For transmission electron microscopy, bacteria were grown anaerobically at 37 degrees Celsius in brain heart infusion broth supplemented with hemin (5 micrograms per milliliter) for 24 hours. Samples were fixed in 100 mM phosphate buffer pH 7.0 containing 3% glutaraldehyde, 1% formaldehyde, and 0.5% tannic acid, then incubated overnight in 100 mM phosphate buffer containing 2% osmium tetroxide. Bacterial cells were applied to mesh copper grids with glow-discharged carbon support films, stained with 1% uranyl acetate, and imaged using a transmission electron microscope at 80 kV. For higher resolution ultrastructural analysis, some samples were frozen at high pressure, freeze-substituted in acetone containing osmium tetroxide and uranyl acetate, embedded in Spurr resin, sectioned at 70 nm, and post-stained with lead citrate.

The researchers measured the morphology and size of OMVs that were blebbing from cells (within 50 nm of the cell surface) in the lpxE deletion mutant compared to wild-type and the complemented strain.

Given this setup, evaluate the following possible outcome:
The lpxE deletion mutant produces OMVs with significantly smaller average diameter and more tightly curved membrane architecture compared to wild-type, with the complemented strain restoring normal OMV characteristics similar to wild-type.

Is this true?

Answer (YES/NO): NO